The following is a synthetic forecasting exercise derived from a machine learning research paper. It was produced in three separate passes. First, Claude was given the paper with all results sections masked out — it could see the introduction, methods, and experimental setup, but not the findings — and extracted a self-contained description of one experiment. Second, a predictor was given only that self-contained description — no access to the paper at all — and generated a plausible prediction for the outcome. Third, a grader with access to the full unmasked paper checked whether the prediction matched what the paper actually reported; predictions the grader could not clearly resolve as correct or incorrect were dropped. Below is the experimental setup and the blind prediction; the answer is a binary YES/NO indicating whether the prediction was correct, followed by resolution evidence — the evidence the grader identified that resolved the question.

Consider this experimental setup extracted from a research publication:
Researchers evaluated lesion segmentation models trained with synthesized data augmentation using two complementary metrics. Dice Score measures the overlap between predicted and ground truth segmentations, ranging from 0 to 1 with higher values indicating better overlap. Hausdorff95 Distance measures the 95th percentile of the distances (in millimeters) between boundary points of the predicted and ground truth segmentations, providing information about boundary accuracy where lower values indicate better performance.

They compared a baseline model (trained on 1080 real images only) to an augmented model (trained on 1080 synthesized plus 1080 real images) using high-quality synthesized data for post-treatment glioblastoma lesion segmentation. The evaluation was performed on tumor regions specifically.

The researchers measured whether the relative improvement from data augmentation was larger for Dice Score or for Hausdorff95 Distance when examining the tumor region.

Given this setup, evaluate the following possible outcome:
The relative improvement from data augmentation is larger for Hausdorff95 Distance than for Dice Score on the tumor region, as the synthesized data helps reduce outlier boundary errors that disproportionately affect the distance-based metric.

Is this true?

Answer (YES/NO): YES